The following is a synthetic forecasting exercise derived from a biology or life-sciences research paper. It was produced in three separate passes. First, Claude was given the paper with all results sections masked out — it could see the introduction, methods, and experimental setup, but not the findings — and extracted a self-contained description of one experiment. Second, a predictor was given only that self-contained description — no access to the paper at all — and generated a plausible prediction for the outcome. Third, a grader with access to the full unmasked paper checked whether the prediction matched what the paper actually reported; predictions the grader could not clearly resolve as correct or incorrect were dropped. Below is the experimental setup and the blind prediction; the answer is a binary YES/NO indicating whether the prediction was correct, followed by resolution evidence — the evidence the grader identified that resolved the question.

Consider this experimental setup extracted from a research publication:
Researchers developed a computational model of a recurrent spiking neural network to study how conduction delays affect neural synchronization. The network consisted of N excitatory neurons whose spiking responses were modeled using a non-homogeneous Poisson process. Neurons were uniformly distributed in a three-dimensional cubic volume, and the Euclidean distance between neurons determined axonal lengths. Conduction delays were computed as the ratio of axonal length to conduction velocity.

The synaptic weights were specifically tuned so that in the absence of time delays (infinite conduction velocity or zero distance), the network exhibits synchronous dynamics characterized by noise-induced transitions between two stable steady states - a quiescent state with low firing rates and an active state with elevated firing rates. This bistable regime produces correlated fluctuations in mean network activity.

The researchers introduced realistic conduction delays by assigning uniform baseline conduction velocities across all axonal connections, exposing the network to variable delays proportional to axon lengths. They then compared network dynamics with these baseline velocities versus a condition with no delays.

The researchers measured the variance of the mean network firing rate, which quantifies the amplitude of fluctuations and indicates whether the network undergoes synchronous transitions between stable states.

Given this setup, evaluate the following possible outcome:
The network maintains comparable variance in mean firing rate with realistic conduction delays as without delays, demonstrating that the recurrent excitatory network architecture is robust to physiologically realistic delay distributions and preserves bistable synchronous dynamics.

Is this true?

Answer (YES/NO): NO